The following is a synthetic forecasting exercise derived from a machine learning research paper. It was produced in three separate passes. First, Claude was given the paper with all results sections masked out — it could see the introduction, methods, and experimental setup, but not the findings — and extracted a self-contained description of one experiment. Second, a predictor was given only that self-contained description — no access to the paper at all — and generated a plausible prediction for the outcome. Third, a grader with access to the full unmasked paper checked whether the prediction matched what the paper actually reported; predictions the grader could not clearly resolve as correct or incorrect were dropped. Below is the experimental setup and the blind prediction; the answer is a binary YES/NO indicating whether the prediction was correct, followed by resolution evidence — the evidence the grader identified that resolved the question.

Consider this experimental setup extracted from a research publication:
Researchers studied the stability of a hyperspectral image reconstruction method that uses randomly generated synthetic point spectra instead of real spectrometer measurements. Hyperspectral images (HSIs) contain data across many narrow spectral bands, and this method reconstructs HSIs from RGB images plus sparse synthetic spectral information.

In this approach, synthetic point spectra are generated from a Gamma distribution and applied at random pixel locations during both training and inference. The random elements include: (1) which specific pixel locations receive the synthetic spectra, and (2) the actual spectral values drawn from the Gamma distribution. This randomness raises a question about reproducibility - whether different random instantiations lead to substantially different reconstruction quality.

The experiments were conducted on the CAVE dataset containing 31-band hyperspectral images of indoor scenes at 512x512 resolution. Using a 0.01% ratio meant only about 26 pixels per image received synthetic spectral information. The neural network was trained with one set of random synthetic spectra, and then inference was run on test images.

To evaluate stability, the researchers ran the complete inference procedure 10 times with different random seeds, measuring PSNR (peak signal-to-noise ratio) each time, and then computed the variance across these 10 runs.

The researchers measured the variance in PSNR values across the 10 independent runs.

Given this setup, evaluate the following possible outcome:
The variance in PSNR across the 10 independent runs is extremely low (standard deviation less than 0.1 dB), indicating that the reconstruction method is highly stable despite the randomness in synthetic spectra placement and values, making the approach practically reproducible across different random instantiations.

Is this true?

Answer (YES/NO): YES